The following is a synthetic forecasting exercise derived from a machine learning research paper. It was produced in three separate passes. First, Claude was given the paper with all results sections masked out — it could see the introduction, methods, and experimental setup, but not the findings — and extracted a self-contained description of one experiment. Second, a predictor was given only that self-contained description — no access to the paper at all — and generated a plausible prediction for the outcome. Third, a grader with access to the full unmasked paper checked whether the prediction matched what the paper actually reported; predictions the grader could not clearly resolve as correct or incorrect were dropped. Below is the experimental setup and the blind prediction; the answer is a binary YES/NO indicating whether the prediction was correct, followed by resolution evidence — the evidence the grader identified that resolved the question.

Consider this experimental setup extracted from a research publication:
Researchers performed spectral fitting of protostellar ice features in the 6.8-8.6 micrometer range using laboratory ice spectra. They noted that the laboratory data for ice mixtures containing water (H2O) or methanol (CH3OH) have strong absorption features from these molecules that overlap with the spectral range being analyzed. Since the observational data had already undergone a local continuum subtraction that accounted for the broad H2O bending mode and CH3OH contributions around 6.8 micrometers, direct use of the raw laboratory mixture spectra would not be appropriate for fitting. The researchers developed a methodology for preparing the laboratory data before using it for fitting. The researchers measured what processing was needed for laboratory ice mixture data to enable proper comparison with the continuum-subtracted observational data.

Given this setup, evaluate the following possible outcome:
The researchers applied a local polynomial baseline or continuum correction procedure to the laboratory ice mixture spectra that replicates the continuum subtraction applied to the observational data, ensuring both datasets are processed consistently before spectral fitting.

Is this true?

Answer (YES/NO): YES